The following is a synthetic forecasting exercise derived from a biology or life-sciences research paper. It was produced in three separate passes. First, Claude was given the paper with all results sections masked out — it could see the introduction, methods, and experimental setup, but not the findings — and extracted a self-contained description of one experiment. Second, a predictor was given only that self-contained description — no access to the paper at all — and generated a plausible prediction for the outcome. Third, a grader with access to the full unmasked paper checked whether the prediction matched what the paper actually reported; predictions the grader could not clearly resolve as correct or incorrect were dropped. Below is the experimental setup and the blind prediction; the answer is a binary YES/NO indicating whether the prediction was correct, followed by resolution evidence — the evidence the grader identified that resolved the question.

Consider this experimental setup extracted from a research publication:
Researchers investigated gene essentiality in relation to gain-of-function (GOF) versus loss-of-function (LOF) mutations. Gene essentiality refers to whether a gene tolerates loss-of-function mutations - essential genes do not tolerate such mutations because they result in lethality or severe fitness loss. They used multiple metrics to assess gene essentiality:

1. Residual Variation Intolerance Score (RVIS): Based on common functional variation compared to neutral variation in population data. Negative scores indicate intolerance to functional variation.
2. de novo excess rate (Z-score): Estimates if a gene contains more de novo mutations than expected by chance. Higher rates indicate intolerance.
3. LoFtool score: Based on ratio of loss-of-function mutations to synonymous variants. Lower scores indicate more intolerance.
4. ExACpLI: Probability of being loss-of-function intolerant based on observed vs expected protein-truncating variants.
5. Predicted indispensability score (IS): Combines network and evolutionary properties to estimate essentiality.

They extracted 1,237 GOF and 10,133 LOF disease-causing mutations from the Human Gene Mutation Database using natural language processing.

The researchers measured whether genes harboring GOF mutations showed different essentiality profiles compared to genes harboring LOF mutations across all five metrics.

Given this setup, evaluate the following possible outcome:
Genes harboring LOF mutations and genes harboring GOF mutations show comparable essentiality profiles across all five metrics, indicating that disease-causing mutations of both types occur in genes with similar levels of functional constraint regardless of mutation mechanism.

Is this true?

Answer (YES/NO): NO